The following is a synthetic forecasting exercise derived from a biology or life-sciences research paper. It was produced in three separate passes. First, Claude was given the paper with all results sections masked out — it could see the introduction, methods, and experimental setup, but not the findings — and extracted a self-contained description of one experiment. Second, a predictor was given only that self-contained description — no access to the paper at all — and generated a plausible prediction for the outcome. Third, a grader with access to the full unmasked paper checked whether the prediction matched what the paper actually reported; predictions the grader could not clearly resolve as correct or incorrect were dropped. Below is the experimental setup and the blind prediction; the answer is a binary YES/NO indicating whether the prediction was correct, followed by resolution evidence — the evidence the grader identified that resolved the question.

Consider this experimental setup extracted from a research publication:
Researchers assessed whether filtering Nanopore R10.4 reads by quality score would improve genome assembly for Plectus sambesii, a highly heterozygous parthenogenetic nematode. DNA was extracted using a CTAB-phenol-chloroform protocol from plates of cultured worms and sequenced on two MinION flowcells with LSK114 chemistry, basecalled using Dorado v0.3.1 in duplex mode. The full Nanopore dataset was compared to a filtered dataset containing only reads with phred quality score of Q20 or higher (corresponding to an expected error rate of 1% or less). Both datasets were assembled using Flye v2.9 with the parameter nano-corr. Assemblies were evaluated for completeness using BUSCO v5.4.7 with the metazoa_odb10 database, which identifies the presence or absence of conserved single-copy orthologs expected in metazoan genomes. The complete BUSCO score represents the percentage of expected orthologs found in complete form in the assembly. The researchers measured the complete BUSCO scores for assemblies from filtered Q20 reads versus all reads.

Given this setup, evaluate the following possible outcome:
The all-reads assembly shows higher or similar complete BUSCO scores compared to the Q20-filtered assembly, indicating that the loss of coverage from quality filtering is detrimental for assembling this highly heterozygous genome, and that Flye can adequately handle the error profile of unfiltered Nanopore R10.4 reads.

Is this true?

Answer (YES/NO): YES